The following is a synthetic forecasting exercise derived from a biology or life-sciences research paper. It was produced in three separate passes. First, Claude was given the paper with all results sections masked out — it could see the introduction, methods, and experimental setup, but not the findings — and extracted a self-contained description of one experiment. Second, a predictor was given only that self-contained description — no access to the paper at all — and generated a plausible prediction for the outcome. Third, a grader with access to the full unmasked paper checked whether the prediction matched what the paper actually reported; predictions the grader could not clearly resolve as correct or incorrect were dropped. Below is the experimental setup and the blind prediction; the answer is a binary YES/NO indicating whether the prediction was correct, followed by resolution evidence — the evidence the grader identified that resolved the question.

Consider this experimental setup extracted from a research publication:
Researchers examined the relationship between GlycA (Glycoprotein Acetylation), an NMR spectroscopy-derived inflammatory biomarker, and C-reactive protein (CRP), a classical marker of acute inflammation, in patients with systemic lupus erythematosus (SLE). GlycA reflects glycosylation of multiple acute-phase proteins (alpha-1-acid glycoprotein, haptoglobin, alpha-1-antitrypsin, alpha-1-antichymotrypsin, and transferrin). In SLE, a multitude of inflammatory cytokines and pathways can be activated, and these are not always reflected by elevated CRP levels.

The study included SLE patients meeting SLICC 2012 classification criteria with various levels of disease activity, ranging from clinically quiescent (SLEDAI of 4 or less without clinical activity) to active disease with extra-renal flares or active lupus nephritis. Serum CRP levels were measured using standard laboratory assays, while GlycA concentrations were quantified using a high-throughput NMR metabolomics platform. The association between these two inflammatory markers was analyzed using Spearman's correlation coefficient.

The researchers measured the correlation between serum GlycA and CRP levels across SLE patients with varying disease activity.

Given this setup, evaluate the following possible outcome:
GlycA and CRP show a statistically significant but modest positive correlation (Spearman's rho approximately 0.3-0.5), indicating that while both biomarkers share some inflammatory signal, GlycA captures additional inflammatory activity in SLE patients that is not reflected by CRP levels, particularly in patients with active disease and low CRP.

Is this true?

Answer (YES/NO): YES